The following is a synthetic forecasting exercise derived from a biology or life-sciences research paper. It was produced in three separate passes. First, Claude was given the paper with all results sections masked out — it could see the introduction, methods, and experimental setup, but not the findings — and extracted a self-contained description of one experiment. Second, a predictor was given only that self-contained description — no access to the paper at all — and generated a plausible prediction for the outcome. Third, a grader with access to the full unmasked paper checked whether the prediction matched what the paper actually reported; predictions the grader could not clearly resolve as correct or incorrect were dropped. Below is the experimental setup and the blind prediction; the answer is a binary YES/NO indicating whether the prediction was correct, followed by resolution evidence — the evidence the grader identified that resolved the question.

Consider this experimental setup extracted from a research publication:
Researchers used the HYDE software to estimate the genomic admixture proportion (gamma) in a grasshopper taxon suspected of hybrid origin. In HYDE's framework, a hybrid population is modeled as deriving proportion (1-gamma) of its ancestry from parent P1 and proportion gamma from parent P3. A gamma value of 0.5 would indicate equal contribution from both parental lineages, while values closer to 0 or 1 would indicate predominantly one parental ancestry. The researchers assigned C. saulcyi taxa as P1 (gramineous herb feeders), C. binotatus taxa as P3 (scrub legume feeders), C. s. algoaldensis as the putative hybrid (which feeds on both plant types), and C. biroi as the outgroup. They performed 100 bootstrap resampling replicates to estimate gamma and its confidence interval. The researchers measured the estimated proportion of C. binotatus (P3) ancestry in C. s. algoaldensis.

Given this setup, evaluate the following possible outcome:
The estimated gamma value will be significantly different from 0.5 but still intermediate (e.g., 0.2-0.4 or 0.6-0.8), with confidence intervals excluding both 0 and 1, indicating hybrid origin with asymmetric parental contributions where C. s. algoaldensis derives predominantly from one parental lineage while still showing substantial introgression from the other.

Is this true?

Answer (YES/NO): NO